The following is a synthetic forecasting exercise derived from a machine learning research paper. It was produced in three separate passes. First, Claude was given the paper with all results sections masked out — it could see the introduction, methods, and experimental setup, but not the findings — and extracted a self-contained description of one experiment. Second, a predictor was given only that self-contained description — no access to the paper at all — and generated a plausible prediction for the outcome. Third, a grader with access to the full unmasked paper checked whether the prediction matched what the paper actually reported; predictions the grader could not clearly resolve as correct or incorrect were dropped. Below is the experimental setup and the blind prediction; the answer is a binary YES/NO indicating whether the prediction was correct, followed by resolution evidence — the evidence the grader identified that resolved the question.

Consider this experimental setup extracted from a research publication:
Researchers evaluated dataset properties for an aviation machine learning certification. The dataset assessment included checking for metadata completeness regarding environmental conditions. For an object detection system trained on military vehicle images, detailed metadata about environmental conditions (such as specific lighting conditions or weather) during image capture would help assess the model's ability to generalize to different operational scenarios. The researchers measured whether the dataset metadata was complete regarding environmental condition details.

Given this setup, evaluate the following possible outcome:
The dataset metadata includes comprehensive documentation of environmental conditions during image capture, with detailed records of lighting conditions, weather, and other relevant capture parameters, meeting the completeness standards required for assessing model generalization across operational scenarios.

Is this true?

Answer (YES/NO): NO